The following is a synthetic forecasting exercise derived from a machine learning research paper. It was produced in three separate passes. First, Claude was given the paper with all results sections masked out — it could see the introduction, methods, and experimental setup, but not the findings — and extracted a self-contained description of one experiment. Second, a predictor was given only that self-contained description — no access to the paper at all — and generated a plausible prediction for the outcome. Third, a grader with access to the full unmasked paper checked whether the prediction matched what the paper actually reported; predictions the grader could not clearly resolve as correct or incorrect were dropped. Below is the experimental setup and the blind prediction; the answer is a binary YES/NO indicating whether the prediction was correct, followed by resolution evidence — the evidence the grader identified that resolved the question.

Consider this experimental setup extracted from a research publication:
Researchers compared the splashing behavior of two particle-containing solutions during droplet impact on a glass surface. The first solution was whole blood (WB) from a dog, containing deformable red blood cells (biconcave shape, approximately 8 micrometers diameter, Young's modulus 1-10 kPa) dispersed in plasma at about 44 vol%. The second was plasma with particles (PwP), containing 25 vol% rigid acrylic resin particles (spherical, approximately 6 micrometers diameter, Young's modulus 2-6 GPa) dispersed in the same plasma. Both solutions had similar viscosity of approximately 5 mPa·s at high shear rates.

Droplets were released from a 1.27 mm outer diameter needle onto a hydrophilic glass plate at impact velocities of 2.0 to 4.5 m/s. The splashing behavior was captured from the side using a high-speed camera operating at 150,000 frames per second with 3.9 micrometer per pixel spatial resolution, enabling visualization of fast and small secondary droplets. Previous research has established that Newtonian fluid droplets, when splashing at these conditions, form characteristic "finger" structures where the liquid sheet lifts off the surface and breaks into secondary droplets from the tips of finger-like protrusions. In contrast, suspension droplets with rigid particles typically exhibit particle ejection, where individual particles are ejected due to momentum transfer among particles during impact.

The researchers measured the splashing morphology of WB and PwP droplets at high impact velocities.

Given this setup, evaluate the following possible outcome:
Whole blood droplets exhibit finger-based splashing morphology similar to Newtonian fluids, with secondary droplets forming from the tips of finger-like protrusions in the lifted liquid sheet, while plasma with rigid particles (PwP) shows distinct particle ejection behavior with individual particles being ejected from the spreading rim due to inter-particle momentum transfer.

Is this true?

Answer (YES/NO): NO